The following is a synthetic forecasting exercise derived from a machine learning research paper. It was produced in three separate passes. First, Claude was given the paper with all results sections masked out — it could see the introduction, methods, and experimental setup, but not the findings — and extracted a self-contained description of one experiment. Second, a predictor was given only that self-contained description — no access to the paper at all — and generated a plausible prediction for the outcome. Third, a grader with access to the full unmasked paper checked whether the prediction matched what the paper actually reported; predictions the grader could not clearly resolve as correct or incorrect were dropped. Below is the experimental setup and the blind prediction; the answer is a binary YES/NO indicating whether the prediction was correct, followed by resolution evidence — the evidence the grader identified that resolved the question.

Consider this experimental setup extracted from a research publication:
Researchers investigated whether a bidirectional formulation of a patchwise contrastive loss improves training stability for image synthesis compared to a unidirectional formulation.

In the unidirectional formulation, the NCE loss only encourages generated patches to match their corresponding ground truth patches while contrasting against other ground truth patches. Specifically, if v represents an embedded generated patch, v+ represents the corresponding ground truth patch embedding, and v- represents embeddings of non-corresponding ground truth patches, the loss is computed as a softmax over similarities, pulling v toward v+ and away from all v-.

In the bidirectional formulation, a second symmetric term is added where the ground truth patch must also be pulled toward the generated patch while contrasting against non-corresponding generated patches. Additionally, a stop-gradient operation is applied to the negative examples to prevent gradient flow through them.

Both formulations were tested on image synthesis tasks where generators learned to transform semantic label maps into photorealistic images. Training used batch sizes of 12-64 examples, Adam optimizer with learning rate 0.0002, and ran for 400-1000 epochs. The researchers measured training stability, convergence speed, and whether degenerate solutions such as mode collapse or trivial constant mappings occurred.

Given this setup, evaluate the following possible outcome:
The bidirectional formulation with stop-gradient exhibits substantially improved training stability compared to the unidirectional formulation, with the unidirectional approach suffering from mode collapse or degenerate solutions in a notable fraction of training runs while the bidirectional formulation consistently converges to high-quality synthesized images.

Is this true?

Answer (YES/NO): NO